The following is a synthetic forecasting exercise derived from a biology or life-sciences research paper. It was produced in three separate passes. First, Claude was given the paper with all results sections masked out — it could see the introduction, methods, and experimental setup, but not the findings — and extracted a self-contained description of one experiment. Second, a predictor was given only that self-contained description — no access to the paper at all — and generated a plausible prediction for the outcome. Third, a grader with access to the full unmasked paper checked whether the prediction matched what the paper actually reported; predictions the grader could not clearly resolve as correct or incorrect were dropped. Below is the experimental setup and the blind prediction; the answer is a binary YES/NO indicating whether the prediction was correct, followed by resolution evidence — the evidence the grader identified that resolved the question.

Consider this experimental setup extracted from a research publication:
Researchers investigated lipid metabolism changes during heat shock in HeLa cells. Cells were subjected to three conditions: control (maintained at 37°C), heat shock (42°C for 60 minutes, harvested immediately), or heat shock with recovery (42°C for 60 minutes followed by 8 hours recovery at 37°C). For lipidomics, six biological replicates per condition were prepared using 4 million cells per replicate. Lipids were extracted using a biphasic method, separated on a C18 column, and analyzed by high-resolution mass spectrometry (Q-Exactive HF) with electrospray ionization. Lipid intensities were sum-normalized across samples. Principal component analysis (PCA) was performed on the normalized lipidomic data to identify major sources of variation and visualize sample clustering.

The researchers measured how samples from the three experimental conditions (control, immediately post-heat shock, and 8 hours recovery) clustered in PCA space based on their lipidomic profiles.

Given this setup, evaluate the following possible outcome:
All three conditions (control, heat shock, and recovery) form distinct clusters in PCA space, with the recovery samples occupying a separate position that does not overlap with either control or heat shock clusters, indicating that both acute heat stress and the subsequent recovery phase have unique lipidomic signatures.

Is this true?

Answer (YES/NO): YES